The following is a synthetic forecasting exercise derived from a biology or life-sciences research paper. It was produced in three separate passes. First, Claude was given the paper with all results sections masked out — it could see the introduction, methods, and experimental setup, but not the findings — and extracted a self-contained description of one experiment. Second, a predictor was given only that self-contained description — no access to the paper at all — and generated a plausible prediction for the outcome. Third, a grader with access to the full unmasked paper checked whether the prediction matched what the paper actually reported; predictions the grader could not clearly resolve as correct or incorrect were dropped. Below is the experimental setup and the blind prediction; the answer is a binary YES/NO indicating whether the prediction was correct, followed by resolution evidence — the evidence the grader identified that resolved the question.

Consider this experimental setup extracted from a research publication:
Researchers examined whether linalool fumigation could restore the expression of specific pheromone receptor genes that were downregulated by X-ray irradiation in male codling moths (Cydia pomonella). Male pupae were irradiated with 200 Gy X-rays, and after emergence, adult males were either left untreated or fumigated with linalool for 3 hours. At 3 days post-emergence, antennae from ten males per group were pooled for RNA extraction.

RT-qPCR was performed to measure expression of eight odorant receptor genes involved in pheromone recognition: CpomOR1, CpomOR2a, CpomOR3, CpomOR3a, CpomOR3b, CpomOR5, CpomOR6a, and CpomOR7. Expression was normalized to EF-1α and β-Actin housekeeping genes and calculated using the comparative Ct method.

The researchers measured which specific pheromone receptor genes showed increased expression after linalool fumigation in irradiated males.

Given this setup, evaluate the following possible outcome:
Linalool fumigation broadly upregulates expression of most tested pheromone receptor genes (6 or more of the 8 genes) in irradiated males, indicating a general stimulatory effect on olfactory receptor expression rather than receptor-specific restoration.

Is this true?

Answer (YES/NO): NO